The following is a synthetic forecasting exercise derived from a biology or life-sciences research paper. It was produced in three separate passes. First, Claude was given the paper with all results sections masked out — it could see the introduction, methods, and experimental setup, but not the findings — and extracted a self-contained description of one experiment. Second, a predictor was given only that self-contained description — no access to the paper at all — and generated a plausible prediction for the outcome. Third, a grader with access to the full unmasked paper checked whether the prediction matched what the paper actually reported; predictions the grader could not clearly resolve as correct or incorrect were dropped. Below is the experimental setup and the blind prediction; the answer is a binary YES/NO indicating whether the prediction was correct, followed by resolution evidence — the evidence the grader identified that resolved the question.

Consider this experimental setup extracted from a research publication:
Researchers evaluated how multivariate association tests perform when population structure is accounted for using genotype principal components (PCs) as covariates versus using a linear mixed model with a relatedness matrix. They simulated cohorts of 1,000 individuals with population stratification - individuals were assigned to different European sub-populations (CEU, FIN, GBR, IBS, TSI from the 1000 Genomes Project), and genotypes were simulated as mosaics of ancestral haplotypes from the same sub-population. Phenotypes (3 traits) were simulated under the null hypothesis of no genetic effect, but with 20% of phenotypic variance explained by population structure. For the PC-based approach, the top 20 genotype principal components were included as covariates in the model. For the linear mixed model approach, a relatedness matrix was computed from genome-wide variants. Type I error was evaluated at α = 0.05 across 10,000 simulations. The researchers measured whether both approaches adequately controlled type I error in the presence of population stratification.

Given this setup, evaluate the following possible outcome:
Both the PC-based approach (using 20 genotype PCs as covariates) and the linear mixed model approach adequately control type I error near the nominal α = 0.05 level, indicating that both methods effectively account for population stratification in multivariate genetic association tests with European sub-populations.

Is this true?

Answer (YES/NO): YES